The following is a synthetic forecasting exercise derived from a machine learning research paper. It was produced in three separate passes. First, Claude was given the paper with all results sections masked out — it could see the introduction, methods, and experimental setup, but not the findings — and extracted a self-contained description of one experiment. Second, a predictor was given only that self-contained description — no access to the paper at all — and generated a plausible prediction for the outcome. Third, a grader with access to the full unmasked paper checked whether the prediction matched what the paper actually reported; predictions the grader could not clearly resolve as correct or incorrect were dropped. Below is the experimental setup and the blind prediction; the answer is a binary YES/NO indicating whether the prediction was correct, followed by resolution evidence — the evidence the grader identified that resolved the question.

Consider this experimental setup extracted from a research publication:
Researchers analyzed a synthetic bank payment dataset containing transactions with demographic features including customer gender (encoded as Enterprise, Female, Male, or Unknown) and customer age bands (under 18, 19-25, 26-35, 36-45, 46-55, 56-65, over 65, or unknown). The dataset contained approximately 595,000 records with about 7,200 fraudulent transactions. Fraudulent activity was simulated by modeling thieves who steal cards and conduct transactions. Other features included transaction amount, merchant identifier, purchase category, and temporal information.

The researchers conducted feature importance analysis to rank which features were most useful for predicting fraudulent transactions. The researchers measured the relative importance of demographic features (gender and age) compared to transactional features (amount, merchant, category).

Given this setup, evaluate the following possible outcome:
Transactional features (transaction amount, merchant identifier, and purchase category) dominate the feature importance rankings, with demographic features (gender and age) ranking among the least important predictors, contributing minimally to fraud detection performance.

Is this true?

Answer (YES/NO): YES